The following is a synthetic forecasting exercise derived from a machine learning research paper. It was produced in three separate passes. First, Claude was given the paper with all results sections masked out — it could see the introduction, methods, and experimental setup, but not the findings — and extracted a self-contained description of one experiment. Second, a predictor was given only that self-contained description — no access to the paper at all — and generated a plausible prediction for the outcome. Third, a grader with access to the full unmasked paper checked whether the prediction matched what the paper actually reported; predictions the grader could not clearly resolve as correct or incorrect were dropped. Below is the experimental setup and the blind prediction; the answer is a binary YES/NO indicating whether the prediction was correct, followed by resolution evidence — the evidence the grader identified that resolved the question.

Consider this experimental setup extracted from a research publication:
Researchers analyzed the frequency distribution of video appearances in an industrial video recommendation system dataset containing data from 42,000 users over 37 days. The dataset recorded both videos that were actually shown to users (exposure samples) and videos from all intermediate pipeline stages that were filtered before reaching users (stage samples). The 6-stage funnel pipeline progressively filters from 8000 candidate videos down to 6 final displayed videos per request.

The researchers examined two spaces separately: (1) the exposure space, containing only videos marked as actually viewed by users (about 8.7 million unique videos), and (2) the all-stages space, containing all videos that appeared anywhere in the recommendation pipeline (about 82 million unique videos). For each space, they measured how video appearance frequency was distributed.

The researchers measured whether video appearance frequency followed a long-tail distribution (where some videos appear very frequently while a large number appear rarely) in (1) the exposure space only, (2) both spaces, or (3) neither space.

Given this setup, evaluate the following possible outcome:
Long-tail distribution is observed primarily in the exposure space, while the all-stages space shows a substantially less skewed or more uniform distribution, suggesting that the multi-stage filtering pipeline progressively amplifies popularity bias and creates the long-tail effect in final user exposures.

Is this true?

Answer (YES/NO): NO